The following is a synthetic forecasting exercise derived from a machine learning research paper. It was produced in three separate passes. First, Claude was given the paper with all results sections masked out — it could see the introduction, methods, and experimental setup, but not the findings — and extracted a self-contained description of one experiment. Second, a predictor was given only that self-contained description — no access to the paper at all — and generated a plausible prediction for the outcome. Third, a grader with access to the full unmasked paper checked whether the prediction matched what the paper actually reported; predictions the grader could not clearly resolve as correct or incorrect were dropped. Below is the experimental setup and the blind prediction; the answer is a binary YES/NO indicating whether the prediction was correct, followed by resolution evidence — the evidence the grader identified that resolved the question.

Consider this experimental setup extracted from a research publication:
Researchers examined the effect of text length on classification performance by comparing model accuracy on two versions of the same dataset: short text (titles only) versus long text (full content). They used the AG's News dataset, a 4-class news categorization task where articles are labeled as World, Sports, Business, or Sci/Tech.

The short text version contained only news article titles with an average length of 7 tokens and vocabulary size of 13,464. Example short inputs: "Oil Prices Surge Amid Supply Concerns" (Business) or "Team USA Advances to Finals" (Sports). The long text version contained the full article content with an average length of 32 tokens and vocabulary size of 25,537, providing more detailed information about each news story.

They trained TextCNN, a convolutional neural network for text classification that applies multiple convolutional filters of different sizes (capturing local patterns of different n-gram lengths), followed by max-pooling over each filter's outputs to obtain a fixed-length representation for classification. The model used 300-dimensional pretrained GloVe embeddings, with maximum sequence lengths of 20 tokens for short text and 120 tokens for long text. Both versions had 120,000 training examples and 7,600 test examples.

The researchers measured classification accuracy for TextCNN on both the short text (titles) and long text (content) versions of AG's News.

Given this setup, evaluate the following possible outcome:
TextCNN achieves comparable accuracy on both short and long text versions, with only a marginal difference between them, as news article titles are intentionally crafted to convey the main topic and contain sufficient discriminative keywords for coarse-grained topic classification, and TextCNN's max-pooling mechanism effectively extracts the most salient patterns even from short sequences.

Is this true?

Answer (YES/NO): NO